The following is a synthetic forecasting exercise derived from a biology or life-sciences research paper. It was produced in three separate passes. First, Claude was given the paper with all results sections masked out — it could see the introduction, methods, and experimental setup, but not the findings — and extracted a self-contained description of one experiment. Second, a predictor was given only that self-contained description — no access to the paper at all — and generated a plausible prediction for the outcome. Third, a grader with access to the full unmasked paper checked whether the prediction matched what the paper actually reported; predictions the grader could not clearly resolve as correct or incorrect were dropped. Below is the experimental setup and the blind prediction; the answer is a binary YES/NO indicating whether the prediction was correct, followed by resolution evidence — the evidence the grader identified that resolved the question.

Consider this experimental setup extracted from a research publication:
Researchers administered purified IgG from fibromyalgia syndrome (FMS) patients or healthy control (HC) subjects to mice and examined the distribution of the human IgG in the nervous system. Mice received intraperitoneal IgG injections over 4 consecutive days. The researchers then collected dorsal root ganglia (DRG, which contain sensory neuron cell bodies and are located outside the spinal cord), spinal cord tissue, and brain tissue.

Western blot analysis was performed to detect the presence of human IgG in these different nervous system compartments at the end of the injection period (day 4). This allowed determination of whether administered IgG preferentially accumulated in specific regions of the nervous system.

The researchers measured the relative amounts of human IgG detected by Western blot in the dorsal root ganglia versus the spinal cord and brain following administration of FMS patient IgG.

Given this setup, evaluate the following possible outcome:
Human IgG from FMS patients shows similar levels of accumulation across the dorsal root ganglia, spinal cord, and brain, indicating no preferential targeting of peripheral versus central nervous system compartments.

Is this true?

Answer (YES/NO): NO